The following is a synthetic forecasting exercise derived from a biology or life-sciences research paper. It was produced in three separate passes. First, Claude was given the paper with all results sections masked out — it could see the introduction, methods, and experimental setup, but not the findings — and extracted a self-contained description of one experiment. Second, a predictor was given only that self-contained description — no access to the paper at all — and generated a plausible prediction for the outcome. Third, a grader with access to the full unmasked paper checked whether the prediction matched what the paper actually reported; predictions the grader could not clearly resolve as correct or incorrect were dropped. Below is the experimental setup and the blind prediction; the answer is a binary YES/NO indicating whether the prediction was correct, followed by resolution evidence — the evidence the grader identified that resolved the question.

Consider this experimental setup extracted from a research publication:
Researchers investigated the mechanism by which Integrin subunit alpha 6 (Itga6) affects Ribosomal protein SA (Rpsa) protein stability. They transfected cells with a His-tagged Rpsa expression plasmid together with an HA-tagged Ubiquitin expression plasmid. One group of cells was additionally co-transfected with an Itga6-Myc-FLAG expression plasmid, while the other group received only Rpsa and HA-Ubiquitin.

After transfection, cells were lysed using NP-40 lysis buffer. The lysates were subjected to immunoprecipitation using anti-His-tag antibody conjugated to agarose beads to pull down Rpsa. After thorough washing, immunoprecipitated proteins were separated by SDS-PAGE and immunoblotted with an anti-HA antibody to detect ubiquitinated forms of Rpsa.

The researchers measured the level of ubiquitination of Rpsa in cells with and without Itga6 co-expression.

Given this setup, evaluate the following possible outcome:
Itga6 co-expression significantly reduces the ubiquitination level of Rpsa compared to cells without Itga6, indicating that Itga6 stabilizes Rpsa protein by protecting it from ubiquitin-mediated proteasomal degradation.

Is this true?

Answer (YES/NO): YES